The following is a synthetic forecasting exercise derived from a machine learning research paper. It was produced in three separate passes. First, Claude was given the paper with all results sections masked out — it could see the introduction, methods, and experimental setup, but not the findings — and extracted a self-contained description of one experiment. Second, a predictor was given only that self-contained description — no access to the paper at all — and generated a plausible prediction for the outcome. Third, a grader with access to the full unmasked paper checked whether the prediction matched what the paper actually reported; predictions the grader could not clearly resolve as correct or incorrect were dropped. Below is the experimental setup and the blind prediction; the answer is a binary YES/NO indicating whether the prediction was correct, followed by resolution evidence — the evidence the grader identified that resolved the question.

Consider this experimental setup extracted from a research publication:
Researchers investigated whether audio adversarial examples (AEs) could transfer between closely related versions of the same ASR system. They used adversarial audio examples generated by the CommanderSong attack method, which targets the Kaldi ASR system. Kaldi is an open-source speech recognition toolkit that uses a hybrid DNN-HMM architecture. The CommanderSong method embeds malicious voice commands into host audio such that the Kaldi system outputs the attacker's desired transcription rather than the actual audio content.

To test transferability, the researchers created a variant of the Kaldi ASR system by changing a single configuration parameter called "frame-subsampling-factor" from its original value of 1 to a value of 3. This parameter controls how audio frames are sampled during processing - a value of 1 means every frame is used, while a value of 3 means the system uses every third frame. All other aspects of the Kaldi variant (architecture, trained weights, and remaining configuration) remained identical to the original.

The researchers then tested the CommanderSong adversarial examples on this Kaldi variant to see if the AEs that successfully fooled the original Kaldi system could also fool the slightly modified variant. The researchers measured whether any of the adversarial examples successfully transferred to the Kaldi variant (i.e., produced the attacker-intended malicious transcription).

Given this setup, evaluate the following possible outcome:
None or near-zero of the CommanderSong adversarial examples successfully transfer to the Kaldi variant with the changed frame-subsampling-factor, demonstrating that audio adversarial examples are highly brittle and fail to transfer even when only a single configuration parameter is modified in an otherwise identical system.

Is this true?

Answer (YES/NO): YES